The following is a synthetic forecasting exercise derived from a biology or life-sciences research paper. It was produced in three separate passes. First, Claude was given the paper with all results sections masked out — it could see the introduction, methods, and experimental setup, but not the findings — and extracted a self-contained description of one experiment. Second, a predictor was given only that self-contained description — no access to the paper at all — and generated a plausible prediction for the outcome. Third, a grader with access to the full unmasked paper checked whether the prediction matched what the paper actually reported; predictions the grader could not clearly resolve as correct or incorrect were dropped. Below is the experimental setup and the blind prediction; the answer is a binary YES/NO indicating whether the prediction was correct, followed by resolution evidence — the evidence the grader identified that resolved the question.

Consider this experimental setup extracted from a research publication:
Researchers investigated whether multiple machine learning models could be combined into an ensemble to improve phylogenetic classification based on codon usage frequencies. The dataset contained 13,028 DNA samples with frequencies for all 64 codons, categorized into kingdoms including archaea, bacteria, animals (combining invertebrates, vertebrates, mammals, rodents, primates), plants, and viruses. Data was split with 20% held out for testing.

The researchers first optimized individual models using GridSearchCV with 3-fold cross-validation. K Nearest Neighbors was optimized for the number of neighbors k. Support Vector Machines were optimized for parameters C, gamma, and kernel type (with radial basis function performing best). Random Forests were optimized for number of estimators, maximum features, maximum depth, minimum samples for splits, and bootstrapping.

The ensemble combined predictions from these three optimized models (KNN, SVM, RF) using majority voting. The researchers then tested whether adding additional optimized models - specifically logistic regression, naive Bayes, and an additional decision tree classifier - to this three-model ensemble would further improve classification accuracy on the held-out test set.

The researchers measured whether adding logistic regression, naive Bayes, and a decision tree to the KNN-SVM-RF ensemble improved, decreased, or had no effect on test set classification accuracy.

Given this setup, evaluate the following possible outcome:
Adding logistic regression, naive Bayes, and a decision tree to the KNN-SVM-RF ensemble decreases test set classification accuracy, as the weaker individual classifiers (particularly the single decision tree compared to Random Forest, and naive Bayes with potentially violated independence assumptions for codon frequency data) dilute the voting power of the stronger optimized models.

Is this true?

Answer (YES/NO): YES